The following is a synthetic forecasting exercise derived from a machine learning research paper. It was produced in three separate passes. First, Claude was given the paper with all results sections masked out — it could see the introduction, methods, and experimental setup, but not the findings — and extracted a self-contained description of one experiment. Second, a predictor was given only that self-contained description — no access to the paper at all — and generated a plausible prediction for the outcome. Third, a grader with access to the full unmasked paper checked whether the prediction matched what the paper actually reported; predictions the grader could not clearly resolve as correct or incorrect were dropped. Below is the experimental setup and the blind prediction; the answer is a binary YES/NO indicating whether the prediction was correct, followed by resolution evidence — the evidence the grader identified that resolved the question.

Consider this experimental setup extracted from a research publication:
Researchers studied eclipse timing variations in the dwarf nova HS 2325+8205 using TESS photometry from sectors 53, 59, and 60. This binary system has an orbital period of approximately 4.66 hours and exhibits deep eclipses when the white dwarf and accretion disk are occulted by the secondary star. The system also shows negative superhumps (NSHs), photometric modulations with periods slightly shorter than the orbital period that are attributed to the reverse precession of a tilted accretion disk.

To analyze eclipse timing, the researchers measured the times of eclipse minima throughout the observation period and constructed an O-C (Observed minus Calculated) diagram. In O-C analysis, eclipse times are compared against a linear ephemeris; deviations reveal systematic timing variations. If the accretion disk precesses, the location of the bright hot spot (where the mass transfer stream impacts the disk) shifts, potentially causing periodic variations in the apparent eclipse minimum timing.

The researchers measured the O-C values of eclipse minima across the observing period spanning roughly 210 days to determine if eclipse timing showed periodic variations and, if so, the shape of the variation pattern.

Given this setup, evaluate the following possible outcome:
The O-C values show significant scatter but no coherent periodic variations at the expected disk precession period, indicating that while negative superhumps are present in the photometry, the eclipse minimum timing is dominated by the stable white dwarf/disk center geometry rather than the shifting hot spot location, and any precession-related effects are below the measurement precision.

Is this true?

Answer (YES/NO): NO